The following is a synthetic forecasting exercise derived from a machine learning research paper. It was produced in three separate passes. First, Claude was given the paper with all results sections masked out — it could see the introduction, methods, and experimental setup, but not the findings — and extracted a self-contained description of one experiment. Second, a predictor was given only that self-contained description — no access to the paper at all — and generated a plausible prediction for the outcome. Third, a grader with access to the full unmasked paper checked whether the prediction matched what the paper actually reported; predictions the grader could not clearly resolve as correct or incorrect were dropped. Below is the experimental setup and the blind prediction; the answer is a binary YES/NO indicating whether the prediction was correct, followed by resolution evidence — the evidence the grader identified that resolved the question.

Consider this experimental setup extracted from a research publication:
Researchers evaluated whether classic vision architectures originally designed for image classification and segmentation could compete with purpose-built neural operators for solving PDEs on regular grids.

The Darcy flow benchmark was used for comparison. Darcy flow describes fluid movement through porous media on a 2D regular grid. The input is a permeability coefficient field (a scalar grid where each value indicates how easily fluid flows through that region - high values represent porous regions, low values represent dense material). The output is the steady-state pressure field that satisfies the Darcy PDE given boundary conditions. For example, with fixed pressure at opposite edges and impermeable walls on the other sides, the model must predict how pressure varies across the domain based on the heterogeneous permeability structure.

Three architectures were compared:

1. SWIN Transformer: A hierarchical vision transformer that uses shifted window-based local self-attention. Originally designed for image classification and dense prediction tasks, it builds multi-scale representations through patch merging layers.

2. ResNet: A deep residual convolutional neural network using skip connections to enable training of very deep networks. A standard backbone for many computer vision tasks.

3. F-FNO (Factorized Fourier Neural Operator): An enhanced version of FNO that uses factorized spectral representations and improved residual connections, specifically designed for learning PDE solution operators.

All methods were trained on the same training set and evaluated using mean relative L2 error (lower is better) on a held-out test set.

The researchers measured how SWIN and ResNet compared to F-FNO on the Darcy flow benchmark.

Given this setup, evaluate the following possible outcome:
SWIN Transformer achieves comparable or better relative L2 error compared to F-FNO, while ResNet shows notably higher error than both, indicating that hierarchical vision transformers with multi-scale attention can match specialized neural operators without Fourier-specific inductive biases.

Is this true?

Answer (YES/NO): NO